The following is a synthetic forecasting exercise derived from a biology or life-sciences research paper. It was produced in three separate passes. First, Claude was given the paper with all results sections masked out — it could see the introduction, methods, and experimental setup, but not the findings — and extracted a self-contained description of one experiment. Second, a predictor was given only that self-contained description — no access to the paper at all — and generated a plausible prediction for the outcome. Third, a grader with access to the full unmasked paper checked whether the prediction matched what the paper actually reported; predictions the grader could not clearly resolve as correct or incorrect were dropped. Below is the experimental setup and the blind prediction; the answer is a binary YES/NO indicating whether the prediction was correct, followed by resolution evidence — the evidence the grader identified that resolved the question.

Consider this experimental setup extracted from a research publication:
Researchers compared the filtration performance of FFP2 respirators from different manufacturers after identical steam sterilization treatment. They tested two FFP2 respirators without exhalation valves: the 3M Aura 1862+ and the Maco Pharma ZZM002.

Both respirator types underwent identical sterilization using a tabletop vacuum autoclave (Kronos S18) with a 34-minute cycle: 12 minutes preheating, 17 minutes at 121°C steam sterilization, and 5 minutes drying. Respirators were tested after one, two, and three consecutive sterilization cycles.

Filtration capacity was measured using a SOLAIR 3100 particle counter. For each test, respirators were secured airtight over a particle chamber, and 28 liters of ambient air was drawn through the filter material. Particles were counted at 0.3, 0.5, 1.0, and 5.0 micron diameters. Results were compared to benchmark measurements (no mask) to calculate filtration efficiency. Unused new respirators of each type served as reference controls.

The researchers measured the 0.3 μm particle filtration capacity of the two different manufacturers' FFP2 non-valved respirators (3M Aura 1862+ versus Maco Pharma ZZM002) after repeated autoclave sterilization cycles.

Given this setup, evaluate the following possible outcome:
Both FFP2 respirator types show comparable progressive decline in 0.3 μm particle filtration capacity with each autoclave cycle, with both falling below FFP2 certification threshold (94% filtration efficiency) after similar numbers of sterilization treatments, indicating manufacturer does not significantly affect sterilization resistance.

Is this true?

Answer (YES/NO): NO